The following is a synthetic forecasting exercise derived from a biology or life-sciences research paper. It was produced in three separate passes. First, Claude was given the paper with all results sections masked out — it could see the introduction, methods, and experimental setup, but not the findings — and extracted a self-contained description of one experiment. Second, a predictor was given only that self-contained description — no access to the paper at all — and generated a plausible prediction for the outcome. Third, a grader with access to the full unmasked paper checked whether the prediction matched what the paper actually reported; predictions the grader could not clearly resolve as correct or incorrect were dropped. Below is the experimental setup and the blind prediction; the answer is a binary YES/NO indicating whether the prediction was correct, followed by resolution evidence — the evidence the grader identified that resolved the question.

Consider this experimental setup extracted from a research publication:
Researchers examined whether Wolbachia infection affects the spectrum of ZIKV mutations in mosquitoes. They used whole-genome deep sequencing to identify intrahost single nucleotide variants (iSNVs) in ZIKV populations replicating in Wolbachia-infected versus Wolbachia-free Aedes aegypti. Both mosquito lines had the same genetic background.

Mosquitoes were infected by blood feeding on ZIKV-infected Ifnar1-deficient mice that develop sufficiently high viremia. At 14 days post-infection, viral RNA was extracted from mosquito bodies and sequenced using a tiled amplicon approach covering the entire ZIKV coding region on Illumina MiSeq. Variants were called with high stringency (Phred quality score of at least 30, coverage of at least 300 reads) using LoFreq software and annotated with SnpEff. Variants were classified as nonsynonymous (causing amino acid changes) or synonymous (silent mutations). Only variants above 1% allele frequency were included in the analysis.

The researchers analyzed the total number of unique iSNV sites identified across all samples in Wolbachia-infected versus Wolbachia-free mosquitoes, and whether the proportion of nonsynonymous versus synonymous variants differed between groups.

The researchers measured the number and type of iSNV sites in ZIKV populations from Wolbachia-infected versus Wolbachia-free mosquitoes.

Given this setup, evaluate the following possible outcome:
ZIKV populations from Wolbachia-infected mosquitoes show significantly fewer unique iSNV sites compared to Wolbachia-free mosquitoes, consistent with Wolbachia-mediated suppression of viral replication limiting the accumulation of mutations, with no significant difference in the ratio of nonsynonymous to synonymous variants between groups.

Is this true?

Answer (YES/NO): NO